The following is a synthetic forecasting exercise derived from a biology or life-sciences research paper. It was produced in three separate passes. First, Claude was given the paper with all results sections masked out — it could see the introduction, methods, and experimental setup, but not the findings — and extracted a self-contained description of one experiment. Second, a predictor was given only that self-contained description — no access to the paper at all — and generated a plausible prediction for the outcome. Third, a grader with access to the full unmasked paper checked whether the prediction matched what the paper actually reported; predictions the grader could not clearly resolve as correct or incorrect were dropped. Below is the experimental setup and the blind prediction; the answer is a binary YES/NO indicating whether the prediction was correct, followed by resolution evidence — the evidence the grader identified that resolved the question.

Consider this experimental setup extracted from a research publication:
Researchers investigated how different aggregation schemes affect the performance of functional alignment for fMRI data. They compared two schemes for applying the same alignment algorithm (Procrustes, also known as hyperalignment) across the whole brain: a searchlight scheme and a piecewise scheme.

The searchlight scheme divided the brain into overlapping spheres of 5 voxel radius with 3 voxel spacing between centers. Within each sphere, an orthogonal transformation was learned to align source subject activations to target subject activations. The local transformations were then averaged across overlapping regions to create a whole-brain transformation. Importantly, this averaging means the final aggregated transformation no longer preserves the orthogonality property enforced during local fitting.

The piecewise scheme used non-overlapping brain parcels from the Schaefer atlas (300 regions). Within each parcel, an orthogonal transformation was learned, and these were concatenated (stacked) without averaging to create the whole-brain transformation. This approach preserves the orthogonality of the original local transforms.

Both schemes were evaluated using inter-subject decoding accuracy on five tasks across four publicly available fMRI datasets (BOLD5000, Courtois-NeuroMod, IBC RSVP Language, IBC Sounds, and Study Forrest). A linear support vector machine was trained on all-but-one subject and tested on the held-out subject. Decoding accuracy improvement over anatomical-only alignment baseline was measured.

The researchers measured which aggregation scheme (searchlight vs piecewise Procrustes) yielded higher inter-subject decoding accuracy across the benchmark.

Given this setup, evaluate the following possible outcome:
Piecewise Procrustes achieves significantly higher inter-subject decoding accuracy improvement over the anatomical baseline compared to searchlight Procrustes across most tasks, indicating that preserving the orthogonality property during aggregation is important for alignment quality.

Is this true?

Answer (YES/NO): YES